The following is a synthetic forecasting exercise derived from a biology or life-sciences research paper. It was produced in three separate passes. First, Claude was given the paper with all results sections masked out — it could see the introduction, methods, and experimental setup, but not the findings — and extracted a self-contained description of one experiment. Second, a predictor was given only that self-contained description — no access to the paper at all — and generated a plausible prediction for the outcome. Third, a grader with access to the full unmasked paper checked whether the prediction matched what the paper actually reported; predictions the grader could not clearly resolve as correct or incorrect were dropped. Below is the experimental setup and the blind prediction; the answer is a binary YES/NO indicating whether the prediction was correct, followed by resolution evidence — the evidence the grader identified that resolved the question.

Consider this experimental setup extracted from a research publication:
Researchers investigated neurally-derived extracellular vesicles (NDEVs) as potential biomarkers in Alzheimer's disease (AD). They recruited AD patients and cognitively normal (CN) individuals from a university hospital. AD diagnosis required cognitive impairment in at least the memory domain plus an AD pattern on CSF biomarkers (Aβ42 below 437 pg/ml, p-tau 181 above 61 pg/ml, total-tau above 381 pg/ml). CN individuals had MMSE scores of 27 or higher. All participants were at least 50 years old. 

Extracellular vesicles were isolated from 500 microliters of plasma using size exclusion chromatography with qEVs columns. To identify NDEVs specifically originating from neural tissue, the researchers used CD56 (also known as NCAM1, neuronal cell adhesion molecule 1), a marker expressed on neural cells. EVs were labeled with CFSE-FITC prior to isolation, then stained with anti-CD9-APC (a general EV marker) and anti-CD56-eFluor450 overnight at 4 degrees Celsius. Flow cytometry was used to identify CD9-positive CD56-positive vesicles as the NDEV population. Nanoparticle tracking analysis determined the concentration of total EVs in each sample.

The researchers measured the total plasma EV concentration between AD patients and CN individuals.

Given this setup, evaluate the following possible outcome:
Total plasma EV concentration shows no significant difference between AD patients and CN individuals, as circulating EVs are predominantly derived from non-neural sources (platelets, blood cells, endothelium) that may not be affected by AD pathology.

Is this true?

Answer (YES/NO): NO